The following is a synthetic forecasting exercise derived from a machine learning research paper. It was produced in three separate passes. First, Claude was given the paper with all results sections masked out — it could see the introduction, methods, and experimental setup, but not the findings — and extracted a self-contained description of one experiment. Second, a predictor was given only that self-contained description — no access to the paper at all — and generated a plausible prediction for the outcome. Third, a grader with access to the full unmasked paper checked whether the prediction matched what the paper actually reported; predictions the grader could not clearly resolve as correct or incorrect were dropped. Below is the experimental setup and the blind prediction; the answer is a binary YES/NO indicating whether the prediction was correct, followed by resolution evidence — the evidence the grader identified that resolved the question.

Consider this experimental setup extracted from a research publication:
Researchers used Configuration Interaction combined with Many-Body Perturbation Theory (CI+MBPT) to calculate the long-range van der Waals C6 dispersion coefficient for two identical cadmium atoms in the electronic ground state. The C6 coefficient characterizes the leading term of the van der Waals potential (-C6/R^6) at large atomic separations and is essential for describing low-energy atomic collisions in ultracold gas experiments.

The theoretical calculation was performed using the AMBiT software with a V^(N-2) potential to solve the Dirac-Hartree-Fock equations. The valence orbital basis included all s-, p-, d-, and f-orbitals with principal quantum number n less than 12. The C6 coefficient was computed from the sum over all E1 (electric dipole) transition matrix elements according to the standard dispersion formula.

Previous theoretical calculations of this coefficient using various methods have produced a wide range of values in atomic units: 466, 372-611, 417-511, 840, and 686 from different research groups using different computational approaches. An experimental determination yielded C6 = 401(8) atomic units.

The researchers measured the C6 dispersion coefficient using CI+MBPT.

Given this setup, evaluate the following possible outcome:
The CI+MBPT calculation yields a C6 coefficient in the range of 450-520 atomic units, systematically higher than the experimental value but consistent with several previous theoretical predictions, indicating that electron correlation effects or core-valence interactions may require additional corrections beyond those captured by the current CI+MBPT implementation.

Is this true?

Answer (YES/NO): NO